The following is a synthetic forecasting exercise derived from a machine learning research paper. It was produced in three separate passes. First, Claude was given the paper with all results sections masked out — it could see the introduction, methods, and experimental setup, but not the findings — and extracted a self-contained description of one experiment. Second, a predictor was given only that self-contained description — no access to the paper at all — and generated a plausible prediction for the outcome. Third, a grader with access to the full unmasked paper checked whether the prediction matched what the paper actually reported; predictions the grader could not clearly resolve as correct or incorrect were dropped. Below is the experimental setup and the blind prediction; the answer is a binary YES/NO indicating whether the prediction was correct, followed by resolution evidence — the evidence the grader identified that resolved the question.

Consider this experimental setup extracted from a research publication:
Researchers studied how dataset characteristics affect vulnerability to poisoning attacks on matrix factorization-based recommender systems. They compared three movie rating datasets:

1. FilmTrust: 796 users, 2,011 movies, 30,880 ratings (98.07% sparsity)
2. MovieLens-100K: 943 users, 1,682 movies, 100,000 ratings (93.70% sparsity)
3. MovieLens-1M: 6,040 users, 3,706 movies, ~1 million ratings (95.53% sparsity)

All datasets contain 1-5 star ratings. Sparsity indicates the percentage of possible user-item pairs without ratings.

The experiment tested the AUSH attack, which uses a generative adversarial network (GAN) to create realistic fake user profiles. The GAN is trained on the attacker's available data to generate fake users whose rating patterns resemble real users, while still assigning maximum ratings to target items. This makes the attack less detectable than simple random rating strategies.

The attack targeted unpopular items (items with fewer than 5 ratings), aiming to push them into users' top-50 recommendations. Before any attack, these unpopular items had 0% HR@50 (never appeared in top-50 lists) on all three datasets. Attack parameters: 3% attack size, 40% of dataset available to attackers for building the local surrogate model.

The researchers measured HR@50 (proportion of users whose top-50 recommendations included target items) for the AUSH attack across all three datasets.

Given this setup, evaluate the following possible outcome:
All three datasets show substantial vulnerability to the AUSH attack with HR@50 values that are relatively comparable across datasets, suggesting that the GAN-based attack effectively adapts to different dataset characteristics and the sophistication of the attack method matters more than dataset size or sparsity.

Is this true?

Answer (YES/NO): NO